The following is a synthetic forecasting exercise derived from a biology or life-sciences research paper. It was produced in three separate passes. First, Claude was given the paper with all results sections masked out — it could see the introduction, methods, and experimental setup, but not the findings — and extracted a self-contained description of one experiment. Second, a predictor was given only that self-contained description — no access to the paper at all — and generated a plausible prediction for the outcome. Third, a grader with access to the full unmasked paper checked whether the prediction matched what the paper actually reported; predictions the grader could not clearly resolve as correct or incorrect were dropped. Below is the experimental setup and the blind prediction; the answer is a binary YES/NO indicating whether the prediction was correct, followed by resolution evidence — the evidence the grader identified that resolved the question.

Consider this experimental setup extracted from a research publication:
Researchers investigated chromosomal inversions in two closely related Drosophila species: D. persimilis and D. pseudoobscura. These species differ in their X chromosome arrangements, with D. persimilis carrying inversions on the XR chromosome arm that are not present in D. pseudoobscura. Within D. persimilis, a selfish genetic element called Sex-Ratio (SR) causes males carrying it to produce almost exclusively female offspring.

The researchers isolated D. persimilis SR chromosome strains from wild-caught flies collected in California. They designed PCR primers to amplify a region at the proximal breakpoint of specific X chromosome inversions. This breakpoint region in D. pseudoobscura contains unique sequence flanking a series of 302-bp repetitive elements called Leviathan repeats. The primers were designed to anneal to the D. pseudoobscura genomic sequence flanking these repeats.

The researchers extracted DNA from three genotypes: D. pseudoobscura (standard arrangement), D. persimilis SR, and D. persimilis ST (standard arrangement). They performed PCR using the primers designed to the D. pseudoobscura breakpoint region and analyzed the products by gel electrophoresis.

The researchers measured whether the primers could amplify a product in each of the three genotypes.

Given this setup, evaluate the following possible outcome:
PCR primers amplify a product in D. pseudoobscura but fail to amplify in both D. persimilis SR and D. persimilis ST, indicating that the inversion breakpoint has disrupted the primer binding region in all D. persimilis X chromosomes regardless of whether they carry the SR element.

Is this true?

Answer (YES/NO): NO